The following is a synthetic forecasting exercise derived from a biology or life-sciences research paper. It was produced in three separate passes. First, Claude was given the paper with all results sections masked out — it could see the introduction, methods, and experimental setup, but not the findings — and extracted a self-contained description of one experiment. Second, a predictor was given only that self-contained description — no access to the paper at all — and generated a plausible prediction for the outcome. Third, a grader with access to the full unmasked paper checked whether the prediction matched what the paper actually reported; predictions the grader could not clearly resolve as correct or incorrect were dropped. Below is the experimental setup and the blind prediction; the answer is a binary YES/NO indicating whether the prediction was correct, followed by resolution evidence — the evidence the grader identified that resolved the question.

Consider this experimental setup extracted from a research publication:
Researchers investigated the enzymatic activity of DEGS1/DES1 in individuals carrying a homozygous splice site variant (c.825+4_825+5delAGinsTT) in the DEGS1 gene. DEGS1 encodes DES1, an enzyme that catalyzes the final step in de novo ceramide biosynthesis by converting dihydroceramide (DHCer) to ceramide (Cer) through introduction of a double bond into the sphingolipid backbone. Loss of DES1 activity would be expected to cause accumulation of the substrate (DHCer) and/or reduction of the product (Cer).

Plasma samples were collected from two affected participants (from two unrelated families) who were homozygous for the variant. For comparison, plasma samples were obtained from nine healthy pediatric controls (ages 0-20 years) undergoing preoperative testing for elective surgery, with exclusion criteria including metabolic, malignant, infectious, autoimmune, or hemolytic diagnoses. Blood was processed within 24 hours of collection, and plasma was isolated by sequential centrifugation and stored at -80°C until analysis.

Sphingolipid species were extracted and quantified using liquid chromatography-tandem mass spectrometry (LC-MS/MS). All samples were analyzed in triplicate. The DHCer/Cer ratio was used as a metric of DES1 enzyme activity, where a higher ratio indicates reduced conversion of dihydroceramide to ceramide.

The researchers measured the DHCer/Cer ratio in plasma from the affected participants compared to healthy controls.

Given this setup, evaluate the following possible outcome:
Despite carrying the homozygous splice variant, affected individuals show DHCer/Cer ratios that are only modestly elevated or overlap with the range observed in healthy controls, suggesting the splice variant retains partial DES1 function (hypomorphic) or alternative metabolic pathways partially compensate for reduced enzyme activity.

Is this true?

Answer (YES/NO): NO